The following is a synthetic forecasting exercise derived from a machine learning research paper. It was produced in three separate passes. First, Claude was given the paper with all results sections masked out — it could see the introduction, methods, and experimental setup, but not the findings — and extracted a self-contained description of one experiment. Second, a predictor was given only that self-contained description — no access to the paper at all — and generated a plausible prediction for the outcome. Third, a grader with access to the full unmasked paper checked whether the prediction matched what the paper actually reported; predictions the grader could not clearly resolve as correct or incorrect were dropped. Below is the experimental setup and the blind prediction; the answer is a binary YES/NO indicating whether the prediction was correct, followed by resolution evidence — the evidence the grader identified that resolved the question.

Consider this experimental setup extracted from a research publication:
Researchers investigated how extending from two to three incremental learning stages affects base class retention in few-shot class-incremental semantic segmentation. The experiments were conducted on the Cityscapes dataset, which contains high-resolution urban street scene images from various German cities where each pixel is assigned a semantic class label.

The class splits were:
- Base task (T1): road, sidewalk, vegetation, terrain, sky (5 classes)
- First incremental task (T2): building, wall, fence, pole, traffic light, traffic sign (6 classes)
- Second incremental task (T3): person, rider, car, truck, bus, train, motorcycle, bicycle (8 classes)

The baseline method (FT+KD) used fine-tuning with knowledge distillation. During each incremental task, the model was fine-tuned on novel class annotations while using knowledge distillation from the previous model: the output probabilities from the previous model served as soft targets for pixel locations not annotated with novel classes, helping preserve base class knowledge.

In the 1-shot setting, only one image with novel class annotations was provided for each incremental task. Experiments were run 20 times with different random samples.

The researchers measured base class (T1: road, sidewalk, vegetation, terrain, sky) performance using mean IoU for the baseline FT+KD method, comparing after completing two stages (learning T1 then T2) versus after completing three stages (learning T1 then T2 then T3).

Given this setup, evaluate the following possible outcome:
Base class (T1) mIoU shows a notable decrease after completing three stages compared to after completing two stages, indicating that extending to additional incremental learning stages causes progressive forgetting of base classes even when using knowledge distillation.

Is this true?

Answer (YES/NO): YES